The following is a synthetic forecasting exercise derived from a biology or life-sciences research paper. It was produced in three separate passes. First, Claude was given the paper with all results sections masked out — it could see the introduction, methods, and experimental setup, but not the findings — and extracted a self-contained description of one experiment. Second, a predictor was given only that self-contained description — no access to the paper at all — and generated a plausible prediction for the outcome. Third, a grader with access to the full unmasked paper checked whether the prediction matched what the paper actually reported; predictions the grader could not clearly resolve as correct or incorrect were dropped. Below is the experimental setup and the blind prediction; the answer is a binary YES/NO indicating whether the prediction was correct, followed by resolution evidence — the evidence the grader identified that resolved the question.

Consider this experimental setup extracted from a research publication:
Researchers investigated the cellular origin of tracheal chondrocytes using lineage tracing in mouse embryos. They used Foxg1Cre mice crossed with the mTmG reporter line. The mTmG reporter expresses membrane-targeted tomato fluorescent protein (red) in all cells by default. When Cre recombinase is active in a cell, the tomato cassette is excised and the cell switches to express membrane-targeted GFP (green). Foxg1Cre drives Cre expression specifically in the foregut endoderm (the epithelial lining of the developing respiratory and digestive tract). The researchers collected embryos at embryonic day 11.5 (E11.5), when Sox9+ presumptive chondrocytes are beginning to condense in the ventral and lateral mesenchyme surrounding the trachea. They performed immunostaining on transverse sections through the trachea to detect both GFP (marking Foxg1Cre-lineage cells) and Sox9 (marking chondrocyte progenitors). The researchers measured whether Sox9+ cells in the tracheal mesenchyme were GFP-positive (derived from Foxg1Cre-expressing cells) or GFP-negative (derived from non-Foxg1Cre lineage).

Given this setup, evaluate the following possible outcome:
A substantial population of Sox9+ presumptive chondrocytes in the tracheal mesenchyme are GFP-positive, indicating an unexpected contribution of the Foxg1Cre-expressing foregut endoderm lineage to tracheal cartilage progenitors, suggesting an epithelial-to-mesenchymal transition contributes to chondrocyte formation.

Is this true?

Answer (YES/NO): NO